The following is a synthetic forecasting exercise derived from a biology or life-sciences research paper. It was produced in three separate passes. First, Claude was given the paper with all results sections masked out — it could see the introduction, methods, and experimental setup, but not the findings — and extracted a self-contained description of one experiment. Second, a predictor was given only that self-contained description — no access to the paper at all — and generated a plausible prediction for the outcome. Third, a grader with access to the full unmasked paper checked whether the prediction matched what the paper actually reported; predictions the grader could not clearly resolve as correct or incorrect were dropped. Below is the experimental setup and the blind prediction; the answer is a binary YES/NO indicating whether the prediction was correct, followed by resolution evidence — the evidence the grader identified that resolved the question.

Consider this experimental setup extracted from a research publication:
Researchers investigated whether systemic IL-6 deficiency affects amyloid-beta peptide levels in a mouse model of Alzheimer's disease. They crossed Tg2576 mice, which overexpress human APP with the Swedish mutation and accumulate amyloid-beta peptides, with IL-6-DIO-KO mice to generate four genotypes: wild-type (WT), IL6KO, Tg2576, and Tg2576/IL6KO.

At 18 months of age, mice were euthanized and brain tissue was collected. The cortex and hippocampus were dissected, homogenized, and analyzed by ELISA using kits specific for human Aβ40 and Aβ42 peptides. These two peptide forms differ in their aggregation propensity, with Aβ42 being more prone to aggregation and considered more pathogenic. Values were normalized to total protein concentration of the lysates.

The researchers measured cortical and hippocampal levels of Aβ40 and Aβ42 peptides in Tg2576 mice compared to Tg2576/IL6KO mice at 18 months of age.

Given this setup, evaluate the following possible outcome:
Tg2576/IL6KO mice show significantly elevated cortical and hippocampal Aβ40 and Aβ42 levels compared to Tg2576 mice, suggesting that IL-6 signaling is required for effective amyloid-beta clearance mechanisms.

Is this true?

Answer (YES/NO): NO